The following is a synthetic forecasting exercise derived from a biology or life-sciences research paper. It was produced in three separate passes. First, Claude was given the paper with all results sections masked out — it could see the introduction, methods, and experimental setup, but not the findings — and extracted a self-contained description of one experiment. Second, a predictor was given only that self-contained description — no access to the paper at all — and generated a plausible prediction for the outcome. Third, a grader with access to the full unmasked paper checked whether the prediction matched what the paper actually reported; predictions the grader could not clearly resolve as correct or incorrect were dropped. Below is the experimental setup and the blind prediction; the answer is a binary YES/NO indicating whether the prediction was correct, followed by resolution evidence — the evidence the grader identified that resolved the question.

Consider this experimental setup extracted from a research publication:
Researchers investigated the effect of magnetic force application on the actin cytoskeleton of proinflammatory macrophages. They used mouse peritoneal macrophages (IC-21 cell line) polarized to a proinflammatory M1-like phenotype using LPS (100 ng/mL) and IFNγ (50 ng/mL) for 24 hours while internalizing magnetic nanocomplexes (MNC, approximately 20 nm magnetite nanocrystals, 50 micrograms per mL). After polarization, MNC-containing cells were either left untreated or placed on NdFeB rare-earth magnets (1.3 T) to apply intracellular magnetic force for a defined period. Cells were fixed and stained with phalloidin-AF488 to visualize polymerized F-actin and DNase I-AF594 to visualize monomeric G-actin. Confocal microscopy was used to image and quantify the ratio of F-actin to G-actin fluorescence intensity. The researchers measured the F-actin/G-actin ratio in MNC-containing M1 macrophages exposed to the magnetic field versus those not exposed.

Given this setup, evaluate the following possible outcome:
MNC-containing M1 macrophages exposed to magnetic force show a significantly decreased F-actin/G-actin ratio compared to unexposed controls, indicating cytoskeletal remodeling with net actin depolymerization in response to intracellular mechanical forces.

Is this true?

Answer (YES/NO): YES